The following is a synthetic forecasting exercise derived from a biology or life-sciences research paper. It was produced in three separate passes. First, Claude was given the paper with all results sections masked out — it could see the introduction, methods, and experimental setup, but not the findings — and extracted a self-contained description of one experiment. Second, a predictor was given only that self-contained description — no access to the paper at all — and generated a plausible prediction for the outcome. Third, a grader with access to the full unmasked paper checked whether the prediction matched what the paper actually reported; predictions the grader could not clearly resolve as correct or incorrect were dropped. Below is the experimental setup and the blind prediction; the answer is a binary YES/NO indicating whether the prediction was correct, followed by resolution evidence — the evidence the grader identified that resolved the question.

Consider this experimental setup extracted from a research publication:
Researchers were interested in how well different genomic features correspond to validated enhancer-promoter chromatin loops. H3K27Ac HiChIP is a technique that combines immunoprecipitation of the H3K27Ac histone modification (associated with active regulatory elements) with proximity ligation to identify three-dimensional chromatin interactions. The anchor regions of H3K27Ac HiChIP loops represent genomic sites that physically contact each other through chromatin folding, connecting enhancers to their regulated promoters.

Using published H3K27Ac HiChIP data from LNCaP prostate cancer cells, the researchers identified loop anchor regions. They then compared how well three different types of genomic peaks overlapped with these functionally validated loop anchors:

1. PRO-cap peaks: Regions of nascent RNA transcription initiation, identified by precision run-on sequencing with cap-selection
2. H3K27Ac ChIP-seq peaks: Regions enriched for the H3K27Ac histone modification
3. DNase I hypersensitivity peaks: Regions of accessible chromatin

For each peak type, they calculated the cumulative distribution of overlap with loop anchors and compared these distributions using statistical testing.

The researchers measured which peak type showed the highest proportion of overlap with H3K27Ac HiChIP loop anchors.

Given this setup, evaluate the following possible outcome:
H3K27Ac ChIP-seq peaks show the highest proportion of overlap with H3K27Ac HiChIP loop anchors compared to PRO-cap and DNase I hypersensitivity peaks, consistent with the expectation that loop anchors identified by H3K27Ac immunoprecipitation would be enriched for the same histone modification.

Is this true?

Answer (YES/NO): NO